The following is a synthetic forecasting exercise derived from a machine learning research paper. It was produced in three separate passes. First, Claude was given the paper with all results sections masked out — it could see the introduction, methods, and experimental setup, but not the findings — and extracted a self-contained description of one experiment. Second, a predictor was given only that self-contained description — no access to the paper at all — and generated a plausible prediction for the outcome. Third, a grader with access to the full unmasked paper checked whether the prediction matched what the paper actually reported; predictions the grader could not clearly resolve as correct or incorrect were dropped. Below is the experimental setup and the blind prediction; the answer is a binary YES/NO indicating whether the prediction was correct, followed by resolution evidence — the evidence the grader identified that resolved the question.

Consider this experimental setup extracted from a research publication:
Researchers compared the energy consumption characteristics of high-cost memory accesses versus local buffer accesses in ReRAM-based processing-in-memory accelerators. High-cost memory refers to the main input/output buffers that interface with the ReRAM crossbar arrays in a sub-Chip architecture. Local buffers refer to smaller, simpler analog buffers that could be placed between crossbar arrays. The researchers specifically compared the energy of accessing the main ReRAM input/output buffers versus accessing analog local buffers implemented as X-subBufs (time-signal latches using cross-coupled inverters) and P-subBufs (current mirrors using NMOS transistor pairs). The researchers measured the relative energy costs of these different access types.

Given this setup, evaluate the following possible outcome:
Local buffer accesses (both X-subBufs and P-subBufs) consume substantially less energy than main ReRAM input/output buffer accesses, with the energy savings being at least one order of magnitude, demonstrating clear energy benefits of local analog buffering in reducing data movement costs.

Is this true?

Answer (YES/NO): NO